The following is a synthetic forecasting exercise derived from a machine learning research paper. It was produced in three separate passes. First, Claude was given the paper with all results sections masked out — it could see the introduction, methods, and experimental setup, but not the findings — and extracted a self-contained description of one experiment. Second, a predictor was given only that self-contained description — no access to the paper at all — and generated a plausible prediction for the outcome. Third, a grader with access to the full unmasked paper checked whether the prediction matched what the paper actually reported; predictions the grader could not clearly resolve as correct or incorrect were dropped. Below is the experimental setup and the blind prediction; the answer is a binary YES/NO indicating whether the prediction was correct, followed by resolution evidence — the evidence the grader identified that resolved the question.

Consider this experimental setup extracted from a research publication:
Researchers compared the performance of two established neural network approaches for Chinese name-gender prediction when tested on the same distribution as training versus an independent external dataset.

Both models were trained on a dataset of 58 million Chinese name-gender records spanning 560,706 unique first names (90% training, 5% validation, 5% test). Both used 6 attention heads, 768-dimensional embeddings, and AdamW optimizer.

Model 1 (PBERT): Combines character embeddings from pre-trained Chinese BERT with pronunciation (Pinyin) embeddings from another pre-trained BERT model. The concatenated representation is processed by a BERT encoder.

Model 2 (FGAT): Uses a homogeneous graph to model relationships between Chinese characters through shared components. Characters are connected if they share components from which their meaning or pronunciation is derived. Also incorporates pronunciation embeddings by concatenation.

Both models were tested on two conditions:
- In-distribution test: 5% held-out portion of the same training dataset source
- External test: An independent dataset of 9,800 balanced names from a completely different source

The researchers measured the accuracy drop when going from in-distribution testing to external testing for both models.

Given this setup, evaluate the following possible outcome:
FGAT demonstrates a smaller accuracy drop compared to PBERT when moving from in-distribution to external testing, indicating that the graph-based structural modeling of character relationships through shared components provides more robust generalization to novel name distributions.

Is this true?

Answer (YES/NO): NO